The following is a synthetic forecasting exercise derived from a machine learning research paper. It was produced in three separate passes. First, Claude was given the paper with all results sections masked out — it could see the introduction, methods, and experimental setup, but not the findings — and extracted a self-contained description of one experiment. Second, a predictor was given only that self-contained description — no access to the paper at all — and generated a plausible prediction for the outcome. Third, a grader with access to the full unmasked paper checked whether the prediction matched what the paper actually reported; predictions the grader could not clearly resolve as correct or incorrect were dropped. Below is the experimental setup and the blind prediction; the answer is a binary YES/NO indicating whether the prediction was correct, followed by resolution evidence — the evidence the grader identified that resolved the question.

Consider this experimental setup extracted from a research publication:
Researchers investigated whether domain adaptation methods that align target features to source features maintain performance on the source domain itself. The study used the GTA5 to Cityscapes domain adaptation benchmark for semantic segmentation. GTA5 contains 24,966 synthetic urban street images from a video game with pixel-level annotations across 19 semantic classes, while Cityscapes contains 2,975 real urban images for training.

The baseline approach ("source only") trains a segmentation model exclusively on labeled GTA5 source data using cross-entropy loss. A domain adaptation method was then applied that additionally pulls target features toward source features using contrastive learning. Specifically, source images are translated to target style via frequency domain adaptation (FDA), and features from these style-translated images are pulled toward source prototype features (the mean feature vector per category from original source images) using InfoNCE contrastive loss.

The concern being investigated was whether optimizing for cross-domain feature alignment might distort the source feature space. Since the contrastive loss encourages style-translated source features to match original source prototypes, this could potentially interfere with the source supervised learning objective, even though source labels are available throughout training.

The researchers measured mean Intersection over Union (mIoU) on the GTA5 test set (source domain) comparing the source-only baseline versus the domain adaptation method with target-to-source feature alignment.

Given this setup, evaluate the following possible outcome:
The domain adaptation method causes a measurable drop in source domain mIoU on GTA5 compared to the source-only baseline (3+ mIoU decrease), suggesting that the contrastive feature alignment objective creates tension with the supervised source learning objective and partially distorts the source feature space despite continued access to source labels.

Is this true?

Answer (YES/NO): NO